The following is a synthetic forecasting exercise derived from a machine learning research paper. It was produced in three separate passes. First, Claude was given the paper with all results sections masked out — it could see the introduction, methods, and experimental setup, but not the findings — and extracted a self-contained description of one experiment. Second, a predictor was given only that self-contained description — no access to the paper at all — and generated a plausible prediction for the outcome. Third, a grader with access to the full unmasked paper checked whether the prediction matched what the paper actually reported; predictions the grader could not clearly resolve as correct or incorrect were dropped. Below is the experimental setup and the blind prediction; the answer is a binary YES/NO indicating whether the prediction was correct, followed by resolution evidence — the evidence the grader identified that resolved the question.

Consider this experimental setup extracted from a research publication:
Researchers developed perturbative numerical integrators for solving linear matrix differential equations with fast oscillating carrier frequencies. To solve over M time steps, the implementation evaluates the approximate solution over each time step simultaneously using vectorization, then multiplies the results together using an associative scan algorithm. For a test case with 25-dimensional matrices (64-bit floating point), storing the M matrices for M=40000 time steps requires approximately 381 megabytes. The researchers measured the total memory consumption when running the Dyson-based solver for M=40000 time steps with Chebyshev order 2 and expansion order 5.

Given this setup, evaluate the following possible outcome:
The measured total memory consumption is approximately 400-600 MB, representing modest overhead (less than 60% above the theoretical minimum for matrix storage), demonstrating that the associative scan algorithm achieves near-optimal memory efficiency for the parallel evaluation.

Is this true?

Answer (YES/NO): NO